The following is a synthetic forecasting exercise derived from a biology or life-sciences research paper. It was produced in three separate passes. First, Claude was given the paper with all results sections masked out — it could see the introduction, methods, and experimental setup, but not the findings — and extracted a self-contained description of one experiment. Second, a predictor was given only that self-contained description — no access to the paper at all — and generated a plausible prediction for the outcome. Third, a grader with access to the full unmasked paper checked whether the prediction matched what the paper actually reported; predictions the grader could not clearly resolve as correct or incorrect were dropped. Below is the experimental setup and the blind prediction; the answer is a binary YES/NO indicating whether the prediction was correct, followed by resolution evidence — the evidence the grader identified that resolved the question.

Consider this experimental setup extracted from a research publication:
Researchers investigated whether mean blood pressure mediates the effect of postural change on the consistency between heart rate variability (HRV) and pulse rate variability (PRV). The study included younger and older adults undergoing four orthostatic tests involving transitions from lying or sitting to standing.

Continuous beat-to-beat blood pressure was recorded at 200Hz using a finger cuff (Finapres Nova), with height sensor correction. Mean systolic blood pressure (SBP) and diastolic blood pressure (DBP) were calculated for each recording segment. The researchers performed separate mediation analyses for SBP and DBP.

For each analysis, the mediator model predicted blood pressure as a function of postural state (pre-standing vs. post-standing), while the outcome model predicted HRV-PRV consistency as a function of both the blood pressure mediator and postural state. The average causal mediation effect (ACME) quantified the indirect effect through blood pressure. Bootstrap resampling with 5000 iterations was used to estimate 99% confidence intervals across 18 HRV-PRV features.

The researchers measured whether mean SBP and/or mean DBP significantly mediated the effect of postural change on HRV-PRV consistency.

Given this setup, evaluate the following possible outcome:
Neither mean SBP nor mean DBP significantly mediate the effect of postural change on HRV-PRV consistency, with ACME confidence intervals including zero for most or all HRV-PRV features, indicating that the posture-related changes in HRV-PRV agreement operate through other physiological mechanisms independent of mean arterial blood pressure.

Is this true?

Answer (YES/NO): YES